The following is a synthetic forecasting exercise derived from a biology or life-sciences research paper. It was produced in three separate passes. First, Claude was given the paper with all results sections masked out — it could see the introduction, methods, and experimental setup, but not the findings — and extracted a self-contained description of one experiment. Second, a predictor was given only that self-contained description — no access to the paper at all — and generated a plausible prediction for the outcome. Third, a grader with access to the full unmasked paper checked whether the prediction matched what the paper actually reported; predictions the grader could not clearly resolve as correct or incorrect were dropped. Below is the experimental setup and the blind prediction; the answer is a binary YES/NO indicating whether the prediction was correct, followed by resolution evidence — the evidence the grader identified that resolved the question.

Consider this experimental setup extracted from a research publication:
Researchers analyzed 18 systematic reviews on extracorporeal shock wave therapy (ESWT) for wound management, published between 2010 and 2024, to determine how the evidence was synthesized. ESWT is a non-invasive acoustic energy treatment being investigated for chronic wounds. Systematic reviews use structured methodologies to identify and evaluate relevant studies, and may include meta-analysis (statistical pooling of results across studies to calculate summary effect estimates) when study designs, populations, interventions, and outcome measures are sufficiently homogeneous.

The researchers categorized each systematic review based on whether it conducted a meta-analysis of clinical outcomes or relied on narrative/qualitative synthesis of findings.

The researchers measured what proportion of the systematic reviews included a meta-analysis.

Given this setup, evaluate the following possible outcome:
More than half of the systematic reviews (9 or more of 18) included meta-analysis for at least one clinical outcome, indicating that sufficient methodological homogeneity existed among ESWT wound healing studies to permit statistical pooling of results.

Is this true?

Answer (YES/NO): NO